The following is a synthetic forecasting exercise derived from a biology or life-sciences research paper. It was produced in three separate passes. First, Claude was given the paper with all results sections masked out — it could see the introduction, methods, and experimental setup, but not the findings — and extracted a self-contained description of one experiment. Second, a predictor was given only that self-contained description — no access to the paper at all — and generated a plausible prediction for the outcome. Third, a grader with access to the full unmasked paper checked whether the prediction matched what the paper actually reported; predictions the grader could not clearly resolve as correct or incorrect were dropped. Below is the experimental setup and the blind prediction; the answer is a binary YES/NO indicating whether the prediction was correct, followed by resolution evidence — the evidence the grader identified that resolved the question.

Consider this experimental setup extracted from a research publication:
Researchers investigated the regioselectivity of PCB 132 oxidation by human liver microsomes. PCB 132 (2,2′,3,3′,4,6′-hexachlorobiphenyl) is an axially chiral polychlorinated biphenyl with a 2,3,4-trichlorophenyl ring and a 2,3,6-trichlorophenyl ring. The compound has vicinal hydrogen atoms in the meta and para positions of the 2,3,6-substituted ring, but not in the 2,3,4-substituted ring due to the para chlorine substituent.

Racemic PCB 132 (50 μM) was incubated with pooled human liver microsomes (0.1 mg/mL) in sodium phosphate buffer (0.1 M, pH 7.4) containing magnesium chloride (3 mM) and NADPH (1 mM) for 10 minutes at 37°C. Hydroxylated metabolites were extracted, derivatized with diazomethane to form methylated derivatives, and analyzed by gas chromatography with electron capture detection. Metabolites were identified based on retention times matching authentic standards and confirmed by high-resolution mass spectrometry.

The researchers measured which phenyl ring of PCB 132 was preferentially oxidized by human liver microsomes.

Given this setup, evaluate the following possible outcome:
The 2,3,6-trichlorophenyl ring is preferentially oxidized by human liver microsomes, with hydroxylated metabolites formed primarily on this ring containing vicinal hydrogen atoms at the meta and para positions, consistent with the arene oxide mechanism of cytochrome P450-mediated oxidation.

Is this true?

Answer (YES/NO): YES